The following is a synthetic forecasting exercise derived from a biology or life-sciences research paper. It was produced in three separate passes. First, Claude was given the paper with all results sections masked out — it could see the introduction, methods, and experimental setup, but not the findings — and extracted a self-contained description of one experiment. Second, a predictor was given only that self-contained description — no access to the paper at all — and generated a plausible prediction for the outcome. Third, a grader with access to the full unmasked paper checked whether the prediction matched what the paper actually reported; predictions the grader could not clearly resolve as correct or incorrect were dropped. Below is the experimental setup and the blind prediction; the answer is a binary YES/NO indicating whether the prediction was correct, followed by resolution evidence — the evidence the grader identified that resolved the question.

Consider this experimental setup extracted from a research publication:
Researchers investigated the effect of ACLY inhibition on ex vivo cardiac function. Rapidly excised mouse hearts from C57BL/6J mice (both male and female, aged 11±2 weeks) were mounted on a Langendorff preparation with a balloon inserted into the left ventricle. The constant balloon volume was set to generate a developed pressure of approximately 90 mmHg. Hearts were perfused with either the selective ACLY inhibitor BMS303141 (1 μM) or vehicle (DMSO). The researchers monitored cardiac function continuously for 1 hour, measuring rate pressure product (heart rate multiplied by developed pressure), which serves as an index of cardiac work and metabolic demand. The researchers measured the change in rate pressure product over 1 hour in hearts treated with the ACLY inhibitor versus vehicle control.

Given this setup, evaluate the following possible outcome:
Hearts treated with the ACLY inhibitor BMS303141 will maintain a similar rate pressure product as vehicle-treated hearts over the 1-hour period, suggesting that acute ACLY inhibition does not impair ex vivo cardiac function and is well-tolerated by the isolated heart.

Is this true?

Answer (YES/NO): NO